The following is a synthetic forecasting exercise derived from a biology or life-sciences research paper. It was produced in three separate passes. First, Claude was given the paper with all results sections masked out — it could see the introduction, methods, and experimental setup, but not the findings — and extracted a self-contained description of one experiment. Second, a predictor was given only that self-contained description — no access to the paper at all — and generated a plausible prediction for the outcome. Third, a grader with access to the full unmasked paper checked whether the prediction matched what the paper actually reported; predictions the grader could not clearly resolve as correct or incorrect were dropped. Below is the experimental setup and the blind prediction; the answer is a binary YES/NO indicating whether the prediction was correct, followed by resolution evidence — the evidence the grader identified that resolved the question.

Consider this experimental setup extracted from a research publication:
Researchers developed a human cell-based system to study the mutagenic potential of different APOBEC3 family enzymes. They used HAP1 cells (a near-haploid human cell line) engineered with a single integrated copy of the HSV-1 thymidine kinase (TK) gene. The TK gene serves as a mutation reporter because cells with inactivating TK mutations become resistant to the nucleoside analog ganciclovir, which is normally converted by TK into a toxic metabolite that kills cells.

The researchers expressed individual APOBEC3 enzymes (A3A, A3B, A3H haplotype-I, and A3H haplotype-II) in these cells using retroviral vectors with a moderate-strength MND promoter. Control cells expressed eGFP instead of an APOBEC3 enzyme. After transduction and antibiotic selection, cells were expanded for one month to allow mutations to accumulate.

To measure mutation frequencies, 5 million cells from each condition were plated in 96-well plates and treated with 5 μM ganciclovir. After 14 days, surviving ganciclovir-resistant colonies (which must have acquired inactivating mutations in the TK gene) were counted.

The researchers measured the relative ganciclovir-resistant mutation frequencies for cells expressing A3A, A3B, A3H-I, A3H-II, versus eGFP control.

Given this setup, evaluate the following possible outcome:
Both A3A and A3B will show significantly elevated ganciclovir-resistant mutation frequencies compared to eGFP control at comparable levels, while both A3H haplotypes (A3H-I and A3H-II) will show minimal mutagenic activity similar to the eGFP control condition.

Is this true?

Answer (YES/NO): NO